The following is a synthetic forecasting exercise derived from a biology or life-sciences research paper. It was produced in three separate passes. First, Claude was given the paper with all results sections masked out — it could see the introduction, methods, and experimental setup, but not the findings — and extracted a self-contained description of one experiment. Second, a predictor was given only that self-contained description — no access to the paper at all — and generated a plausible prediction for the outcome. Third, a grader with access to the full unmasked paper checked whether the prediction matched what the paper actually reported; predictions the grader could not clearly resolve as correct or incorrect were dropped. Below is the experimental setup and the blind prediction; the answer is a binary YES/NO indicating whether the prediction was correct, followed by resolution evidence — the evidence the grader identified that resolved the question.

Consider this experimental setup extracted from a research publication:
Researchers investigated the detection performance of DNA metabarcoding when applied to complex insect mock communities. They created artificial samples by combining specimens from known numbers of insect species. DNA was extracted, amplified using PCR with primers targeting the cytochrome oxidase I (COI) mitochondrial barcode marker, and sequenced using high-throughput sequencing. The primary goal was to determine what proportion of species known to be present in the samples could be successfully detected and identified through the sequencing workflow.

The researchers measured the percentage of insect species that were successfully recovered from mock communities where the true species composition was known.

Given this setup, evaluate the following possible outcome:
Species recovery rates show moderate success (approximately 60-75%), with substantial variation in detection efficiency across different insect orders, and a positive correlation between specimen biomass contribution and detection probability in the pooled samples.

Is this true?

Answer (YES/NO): NO